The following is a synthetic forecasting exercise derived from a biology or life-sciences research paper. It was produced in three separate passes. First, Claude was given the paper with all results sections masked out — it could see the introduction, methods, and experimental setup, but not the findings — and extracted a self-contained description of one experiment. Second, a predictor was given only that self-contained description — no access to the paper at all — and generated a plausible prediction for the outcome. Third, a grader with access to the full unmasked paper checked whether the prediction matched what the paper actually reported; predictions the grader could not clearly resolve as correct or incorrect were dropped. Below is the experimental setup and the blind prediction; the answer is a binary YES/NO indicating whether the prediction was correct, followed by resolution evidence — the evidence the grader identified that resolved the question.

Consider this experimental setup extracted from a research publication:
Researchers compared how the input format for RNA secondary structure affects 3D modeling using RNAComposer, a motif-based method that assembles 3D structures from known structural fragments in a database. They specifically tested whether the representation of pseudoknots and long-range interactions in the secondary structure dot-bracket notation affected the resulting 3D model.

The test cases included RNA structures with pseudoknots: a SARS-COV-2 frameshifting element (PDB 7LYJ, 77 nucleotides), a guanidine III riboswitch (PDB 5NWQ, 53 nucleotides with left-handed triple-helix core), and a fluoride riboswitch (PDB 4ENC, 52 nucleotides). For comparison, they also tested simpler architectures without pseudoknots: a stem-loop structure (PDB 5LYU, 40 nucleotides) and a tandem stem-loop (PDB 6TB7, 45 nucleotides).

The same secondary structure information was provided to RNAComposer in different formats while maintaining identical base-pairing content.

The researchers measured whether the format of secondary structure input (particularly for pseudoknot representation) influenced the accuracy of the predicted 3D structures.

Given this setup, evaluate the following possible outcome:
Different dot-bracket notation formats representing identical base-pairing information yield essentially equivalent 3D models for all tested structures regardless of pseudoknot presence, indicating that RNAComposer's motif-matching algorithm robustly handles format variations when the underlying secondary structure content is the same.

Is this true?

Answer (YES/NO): NO